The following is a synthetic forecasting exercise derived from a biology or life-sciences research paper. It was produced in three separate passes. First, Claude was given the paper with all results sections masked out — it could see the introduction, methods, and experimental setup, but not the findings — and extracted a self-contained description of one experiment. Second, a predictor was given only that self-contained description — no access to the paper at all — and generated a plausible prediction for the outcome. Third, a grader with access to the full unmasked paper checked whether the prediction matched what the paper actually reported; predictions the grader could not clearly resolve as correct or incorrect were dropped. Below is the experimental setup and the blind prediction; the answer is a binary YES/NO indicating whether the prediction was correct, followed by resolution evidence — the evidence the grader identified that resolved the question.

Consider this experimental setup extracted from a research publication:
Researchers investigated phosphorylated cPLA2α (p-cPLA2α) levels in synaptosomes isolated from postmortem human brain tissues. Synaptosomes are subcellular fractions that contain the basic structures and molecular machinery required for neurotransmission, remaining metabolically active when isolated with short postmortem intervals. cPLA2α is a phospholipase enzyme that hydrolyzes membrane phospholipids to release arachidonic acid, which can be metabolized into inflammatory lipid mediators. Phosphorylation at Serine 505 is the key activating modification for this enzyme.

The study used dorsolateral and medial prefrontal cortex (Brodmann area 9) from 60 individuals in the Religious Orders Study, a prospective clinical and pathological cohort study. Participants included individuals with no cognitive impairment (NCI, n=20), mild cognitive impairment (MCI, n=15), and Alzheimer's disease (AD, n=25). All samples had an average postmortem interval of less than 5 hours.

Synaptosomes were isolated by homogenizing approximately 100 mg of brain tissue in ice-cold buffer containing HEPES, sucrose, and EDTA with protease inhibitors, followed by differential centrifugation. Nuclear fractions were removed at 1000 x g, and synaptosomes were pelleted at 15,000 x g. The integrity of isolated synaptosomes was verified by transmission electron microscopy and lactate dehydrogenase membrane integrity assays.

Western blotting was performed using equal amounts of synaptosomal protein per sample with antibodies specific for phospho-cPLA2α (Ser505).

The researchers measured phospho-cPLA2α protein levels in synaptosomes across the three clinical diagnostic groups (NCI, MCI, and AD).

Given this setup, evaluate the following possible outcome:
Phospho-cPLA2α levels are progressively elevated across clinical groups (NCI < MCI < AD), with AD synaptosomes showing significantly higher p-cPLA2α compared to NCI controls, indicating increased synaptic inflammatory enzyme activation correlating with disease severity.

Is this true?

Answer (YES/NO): NO